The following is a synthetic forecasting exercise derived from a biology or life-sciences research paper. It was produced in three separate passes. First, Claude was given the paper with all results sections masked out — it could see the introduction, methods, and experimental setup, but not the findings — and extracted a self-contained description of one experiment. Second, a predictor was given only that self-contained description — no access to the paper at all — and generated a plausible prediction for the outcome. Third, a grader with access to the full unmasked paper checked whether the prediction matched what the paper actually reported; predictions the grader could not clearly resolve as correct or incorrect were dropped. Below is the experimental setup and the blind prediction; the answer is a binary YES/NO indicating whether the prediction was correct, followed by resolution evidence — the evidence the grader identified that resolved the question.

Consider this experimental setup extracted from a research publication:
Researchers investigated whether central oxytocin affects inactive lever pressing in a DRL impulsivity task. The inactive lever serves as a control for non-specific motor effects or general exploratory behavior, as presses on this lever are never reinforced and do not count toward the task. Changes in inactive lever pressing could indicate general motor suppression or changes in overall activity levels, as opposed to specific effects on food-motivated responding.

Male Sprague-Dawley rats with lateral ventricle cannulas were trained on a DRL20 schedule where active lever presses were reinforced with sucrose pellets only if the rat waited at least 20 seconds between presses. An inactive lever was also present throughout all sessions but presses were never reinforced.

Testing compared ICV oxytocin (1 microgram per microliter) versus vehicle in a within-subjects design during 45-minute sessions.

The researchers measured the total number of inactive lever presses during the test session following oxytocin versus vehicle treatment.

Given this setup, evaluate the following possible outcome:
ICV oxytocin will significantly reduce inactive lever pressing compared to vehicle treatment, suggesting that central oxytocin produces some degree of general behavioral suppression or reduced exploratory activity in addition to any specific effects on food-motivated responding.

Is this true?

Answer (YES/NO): NO